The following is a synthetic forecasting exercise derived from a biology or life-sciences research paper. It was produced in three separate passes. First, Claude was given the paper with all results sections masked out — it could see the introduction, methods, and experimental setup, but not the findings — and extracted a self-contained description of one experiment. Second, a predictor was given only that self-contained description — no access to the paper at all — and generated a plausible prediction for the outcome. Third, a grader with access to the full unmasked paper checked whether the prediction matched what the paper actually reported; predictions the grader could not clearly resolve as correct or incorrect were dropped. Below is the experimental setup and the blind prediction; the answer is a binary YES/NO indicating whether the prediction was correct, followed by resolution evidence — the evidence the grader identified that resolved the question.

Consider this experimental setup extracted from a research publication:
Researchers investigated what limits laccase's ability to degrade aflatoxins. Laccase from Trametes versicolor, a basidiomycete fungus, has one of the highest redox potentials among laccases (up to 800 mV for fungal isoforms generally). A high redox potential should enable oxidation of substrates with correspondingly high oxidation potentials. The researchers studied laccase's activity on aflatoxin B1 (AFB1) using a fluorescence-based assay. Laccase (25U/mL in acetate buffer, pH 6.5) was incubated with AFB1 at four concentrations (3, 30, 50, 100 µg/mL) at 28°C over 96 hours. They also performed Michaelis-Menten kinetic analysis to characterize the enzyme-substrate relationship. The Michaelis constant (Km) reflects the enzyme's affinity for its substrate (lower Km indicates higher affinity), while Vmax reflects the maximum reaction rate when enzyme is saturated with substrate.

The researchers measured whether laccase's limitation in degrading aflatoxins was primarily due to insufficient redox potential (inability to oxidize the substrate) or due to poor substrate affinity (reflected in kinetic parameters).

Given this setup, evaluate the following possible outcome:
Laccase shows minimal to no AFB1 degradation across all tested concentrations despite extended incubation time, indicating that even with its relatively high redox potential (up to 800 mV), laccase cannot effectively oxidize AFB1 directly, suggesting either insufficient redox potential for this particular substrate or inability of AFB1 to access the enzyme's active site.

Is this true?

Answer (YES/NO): NO